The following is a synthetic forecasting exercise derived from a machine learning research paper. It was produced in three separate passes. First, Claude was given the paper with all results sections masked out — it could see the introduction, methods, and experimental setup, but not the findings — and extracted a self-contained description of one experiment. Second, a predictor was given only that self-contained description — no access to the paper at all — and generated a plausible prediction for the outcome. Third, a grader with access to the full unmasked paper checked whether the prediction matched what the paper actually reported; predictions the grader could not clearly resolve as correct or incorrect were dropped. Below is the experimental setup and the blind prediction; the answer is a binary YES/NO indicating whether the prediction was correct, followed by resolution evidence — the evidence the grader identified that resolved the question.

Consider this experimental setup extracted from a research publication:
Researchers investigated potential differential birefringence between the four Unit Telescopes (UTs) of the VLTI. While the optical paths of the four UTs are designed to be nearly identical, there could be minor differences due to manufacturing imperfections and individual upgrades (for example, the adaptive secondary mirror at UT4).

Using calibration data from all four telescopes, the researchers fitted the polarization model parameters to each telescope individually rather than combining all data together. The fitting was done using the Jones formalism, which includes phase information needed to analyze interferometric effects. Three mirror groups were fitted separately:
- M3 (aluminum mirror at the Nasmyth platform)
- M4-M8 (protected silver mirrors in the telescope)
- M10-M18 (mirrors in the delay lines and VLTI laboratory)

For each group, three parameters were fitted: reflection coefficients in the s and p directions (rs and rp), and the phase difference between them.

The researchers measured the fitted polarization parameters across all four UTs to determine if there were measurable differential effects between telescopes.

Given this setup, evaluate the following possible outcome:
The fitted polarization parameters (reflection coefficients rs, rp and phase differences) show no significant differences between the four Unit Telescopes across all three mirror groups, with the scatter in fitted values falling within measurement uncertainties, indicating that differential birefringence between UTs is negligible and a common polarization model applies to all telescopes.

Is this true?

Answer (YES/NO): NO